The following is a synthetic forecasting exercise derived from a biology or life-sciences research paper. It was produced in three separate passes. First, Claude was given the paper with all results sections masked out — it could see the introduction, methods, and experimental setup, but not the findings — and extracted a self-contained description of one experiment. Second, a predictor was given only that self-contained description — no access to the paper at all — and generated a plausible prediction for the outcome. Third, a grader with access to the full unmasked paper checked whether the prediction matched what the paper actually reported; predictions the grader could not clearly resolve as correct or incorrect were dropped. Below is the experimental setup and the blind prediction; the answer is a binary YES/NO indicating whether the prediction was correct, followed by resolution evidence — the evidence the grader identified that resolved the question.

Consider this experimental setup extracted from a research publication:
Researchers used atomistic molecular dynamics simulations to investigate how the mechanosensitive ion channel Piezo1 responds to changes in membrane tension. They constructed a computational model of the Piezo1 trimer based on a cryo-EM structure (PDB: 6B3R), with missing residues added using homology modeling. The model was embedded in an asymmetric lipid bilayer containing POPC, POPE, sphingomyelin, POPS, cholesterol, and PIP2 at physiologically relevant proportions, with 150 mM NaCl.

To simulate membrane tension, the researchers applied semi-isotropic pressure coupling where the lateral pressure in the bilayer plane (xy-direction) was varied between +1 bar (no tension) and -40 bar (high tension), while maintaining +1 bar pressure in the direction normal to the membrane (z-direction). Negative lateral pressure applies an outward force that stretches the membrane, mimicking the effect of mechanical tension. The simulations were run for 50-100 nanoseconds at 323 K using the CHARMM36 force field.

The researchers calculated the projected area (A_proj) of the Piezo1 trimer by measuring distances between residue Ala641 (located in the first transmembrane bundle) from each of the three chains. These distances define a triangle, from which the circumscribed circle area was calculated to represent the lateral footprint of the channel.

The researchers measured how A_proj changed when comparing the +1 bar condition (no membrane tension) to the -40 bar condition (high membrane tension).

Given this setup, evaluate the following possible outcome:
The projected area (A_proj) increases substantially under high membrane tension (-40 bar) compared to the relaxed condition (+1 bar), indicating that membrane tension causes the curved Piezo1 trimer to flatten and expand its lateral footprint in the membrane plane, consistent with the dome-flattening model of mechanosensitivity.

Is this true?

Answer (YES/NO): YES